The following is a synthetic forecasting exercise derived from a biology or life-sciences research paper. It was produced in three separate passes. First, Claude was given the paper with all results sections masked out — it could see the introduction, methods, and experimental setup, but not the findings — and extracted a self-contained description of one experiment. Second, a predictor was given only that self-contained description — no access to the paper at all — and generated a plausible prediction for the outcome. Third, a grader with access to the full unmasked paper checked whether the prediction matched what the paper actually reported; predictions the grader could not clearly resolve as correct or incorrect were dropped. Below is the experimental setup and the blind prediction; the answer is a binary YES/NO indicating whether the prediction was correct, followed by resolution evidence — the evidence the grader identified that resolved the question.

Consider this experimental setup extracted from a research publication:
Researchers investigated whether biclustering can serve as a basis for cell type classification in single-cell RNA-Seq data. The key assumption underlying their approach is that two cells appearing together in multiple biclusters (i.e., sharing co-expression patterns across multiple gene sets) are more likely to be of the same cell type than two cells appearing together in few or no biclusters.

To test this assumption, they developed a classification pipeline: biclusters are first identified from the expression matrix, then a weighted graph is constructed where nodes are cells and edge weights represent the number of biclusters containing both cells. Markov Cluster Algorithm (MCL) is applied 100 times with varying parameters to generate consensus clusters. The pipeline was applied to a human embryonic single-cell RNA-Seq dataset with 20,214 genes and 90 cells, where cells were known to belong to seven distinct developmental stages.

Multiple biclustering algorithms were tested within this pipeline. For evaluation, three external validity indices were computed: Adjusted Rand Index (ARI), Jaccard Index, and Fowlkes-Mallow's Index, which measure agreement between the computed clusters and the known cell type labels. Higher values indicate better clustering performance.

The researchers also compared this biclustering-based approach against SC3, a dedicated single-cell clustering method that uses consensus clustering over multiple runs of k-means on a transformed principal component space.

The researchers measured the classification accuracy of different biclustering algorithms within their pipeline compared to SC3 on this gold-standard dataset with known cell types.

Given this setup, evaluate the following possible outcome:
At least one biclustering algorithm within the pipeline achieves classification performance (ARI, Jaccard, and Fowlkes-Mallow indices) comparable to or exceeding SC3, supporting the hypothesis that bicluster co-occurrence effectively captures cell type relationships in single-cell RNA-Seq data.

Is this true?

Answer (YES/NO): YES